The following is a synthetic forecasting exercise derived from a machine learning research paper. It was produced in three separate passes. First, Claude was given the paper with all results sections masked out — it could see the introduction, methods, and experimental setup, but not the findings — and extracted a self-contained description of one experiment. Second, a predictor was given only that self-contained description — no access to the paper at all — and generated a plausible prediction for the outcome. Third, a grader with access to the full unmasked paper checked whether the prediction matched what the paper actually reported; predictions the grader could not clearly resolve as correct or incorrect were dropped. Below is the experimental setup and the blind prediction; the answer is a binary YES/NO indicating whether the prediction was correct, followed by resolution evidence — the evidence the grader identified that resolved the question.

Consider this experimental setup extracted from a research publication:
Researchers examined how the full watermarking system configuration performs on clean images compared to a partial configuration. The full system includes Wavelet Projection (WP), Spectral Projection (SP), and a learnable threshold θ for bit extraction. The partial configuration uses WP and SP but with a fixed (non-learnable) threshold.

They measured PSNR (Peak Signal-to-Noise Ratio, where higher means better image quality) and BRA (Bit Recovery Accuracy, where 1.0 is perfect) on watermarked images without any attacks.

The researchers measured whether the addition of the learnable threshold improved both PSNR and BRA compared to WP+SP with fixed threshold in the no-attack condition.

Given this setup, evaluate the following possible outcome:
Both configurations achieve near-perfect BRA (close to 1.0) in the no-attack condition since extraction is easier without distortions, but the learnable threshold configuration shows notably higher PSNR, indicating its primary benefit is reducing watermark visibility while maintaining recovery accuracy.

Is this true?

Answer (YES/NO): NO